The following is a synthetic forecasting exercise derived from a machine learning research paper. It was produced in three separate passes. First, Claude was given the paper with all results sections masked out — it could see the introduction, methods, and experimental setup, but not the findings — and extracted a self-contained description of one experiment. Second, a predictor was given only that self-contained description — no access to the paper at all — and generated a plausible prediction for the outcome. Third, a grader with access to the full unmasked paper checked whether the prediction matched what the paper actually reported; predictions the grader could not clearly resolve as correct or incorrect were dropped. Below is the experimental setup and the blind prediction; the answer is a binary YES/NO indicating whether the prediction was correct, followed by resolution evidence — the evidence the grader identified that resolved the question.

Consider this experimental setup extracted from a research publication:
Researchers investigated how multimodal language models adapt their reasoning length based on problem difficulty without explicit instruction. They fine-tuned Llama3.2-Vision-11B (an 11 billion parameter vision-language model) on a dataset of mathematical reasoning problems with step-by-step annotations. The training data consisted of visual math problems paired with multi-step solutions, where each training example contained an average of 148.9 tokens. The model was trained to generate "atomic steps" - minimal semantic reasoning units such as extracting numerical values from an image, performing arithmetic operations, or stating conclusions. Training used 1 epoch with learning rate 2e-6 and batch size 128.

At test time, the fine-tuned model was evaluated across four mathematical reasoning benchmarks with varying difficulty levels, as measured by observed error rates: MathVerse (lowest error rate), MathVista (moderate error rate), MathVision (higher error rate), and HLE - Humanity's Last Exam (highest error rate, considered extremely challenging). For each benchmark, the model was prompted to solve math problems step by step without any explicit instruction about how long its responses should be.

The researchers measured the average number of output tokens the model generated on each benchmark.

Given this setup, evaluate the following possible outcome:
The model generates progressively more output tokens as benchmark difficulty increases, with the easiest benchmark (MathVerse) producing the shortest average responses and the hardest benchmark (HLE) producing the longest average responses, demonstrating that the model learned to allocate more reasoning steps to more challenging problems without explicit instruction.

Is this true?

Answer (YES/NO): YES